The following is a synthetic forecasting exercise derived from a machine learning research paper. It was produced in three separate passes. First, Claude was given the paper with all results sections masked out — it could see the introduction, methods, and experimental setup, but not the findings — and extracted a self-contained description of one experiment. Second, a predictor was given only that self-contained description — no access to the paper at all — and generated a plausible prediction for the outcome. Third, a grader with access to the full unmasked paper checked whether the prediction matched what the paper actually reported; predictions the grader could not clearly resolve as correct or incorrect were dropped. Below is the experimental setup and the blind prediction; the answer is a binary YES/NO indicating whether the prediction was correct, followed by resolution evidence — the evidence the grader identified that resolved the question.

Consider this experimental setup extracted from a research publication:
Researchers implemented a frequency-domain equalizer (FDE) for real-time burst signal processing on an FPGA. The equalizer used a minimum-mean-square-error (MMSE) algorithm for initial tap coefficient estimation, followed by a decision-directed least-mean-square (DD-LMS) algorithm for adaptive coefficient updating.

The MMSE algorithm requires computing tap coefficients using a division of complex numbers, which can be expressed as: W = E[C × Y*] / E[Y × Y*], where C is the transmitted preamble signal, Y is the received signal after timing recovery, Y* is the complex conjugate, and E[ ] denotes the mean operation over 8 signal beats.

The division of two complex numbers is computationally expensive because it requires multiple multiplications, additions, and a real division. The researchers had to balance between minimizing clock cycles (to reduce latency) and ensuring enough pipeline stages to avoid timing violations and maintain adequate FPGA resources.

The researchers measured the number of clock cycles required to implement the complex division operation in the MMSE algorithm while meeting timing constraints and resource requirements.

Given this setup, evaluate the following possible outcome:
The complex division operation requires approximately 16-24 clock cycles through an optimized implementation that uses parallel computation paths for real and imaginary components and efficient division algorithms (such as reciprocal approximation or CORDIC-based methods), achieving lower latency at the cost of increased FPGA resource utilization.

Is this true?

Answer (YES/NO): NO